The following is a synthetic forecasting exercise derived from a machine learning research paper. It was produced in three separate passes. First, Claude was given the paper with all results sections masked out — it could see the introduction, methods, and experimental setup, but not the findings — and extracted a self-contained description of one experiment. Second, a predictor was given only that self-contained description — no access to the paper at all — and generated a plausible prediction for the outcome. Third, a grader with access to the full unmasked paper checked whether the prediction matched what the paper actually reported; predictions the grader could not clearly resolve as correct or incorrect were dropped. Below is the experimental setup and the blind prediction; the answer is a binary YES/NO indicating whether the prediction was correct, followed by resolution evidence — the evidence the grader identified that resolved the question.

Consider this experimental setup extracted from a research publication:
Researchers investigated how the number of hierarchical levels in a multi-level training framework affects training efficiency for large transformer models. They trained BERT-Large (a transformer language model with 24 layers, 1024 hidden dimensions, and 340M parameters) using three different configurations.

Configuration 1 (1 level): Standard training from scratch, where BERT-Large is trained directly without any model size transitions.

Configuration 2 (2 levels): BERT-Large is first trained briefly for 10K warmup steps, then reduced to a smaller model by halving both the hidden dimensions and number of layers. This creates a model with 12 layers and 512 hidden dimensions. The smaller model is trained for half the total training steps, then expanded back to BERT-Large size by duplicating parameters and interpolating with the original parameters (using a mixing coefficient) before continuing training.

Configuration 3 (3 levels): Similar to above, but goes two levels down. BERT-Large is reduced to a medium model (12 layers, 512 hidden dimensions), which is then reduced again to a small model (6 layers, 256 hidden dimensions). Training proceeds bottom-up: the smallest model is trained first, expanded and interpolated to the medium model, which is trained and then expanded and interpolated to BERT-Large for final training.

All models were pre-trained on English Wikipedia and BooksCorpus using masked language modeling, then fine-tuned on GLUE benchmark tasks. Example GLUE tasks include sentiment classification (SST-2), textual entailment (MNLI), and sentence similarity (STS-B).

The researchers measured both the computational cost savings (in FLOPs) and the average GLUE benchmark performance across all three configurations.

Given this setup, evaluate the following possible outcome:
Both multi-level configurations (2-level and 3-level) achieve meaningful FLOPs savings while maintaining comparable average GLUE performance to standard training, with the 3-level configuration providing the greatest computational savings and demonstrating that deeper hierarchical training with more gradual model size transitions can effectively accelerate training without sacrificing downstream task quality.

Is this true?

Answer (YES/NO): YES